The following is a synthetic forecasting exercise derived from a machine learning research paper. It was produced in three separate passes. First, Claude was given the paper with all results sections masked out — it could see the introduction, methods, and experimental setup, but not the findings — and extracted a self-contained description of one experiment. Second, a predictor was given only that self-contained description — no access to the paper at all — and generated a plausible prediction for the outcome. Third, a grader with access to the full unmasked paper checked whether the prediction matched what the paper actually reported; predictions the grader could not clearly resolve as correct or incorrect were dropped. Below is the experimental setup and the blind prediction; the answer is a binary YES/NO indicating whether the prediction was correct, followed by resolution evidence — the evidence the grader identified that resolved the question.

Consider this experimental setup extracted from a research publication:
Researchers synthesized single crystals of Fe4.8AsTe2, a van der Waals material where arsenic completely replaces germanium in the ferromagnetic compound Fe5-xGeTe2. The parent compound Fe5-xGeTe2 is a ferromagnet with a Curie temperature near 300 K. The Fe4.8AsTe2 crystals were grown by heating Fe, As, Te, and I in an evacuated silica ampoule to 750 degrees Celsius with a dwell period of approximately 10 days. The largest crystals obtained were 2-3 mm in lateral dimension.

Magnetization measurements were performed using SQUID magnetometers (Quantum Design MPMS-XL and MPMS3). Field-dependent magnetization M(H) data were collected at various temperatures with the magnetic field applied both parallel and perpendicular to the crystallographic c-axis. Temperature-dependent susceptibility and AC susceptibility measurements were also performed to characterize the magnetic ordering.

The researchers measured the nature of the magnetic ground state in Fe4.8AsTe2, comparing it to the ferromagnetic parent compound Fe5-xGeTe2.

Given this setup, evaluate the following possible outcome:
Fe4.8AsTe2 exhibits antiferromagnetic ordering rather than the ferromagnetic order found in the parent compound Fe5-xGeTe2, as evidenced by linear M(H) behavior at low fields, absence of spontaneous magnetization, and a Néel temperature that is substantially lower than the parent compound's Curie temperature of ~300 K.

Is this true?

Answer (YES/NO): NO